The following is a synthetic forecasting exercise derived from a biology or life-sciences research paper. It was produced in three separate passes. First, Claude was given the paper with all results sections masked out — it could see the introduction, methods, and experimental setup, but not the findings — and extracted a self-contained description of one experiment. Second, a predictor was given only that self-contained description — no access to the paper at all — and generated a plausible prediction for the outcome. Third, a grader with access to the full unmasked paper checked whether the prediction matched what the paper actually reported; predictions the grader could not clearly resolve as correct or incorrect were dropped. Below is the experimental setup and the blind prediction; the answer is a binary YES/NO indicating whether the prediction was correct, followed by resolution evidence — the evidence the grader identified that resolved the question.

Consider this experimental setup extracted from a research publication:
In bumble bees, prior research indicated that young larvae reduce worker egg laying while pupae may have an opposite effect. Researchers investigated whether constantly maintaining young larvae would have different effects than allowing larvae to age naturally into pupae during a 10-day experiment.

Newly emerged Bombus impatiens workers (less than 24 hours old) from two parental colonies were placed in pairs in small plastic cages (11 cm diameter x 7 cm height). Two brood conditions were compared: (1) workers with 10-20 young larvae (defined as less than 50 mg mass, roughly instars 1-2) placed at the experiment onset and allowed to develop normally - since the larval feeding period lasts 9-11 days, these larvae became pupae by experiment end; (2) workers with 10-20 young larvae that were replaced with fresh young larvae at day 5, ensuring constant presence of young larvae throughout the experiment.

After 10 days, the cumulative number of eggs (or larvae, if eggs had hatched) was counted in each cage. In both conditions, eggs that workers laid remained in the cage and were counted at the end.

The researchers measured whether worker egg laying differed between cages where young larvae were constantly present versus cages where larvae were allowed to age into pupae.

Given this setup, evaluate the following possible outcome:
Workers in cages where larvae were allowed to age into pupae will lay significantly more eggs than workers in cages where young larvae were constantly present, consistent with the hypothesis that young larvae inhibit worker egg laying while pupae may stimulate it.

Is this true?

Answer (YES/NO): YES